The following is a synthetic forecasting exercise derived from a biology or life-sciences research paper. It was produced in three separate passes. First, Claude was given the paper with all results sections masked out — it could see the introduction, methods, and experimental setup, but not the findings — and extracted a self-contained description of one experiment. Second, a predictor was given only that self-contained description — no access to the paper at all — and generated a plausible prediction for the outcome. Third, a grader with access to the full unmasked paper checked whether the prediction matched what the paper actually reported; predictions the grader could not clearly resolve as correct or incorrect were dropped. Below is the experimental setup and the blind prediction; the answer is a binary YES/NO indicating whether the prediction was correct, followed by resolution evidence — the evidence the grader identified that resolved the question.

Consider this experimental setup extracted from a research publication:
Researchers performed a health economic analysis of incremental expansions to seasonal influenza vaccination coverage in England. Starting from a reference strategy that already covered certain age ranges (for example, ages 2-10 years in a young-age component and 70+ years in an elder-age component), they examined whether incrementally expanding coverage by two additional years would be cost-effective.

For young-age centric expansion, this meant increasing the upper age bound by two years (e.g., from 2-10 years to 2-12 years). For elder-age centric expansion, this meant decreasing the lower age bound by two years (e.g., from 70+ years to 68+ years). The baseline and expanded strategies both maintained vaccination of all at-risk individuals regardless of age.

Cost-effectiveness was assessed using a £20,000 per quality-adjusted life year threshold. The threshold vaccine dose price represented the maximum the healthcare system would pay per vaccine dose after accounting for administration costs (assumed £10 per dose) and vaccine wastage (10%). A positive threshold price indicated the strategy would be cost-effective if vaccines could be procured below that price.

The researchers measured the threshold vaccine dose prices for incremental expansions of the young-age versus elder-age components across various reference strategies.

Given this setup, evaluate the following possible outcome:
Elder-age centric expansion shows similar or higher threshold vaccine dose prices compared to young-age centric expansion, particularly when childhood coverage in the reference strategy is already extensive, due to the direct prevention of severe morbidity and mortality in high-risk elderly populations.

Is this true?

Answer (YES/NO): NO